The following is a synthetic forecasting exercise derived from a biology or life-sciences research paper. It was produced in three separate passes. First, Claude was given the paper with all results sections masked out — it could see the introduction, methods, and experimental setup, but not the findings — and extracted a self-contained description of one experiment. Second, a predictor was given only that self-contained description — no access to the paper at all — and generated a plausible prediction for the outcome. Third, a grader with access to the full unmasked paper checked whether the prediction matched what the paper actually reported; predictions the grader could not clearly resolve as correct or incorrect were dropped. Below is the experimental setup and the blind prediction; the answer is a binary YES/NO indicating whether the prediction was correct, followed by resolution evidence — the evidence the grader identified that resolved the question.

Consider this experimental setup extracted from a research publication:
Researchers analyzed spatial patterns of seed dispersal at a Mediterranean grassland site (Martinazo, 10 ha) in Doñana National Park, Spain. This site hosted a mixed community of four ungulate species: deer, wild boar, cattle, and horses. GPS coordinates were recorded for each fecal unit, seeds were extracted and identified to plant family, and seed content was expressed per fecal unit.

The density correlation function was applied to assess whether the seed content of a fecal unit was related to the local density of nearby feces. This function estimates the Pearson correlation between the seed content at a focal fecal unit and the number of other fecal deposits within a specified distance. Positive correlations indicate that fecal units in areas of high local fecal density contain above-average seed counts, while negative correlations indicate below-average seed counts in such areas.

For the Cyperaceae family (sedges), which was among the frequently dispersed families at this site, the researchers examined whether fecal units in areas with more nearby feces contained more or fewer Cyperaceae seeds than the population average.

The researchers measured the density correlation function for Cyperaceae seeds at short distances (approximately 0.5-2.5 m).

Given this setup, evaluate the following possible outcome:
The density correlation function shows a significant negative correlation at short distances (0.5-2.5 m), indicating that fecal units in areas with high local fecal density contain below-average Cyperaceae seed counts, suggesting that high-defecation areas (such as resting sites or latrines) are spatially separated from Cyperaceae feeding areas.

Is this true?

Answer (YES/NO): NO